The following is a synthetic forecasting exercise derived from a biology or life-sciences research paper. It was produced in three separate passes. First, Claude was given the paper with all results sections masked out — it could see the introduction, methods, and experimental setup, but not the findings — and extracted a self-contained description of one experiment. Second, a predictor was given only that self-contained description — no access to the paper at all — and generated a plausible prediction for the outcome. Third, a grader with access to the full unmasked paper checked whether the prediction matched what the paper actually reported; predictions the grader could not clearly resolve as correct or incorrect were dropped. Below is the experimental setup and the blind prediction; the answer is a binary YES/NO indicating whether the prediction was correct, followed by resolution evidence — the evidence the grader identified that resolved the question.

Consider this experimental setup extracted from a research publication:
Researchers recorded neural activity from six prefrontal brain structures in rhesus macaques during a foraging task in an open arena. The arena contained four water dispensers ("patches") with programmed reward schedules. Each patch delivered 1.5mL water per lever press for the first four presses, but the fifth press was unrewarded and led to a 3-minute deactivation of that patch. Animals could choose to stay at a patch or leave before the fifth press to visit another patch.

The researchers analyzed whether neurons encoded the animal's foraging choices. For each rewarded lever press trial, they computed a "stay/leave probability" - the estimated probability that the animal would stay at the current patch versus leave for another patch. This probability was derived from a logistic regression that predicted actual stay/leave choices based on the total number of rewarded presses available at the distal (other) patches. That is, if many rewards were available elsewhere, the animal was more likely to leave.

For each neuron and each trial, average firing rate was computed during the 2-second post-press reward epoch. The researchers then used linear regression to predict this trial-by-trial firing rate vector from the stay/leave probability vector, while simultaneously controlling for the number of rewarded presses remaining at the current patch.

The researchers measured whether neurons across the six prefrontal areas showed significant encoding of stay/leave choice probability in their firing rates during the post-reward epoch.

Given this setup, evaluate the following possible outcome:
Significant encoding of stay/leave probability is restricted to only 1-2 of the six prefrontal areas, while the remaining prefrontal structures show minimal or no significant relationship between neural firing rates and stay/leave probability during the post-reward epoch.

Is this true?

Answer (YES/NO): NO